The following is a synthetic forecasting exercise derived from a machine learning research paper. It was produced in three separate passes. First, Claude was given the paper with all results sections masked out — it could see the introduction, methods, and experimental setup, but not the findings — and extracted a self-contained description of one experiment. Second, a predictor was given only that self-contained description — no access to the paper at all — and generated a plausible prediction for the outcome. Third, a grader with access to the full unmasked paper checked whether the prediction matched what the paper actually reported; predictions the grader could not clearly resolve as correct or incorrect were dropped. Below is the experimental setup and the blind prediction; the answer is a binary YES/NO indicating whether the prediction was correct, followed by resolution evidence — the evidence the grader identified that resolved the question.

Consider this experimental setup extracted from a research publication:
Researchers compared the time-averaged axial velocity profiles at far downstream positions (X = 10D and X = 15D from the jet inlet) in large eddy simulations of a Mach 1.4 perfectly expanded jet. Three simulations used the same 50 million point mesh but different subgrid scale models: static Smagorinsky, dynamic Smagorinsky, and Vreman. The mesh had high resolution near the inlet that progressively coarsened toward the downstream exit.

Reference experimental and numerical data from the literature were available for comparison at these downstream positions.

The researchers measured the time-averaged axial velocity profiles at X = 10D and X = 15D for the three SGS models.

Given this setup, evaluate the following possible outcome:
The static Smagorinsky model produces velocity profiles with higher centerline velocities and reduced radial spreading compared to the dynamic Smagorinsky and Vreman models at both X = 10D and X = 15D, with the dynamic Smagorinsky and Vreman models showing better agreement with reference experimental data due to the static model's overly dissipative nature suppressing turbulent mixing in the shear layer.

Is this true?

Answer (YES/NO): NO